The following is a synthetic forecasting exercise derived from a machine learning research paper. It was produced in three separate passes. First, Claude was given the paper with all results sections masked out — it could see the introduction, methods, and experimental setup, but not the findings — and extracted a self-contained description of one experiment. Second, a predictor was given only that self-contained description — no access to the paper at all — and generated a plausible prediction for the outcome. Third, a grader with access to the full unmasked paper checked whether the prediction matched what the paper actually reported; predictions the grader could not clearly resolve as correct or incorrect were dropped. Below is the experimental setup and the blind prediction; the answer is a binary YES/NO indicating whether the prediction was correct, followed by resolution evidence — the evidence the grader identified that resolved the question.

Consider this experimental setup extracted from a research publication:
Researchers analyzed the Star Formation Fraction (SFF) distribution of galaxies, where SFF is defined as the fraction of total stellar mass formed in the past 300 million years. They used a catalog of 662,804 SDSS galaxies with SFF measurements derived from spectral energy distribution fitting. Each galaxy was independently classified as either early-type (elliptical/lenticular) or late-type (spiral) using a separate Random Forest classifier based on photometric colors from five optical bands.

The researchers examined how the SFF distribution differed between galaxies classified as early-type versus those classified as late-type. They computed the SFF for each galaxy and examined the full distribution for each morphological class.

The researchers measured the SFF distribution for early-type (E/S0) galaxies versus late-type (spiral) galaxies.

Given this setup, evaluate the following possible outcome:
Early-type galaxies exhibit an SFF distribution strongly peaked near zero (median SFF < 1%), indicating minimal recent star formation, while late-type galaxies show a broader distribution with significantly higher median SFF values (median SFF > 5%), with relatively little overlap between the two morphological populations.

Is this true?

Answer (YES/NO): NO